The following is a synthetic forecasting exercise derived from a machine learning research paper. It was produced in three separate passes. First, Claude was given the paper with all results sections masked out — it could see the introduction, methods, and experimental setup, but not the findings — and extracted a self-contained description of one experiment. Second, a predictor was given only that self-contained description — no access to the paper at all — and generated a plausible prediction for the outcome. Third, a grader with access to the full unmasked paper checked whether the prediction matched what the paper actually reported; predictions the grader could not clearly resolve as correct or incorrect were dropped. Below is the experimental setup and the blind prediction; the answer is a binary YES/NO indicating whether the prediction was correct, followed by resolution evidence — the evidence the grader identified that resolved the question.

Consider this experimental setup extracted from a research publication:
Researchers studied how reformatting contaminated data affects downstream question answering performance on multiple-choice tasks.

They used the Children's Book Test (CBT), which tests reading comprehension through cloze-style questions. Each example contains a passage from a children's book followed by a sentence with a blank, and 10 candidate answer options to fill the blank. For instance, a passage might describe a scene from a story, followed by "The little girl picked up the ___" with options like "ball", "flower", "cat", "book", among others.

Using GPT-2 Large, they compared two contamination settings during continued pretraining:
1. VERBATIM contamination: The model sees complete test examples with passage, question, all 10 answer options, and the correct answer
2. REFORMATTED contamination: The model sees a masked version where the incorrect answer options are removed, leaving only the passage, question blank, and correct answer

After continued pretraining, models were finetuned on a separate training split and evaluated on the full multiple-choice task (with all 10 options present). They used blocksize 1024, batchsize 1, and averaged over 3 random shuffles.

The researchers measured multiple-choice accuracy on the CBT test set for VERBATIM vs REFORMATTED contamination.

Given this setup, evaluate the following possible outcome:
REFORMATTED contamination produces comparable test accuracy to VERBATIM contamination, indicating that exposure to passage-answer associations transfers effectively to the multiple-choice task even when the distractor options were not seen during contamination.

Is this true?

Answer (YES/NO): NO